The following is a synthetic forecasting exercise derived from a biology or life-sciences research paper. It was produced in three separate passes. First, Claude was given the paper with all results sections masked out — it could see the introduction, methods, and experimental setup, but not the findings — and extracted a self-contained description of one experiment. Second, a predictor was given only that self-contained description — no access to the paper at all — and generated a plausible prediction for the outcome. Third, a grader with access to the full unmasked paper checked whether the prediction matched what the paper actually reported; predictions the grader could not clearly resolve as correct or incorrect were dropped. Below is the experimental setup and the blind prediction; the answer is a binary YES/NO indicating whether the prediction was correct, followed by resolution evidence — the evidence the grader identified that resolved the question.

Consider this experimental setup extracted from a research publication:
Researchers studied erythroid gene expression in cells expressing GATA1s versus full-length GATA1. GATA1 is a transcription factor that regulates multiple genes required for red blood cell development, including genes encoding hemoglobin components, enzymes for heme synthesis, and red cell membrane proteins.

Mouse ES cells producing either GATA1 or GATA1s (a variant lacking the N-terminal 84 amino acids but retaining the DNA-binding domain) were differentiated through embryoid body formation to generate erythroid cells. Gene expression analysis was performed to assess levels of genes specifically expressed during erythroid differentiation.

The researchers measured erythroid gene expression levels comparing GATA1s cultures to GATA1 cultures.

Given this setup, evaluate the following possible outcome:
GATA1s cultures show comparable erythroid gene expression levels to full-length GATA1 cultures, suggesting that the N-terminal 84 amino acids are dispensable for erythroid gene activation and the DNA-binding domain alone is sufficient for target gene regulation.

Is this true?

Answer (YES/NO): NO